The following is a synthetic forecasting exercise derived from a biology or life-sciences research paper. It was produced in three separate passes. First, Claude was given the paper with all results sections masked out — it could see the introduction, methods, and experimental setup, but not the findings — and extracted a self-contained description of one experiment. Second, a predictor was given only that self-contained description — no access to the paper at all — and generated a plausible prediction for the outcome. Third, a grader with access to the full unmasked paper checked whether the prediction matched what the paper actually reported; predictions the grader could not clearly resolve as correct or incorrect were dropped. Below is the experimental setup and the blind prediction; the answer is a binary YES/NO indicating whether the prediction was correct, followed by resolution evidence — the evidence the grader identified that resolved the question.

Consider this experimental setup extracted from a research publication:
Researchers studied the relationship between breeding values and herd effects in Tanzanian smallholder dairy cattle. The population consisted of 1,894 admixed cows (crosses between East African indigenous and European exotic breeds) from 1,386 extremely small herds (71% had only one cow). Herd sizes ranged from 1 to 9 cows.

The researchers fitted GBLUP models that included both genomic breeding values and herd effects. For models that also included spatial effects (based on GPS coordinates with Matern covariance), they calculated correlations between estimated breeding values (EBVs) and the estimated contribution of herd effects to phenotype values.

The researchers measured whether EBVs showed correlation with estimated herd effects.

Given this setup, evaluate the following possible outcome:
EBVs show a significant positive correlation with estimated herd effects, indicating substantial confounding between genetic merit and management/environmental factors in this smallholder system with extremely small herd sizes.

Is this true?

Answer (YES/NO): YES